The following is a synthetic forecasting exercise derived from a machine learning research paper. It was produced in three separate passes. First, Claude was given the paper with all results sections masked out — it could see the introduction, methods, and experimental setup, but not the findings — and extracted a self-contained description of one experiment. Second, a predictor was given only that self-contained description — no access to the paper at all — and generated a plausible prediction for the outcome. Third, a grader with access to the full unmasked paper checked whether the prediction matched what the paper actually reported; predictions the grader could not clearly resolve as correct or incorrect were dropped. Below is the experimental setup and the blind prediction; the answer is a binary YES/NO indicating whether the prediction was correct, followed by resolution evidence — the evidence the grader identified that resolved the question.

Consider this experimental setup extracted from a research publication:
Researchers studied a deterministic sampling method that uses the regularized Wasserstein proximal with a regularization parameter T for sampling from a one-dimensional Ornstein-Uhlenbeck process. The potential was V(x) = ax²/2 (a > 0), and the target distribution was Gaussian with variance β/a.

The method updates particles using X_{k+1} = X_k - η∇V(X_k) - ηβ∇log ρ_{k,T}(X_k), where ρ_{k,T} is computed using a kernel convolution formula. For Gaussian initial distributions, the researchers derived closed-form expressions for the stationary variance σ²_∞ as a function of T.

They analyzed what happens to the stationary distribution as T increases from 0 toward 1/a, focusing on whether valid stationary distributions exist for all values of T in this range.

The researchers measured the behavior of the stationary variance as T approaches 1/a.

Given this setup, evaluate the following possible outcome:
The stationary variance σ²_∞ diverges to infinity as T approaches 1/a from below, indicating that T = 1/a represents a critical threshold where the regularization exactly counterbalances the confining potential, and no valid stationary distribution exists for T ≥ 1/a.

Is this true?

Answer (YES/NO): NO